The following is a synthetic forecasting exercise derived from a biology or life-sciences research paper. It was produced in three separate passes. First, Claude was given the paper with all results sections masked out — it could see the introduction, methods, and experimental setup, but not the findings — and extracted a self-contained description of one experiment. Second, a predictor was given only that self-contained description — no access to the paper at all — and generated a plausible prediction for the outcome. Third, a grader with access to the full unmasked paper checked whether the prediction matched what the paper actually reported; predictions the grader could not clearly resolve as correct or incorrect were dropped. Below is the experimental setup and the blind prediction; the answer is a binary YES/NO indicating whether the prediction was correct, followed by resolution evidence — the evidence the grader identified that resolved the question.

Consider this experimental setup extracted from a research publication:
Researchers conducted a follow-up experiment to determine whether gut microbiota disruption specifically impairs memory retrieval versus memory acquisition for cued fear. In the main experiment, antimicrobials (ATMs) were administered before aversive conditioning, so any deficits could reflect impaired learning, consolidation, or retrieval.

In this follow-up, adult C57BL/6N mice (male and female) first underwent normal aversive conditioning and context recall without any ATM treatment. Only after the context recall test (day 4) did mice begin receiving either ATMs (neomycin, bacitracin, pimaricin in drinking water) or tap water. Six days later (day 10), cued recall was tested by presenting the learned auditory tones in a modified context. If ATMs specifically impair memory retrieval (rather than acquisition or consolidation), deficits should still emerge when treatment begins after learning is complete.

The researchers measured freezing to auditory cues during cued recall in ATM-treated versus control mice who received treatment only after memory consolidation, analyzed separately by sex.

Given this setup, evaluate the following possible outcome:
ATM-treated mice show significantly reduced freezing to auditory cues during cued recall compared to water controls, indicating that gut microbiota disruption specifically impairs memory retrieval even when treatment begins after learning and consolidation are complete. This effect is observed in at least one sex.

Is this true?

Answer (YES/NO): NO